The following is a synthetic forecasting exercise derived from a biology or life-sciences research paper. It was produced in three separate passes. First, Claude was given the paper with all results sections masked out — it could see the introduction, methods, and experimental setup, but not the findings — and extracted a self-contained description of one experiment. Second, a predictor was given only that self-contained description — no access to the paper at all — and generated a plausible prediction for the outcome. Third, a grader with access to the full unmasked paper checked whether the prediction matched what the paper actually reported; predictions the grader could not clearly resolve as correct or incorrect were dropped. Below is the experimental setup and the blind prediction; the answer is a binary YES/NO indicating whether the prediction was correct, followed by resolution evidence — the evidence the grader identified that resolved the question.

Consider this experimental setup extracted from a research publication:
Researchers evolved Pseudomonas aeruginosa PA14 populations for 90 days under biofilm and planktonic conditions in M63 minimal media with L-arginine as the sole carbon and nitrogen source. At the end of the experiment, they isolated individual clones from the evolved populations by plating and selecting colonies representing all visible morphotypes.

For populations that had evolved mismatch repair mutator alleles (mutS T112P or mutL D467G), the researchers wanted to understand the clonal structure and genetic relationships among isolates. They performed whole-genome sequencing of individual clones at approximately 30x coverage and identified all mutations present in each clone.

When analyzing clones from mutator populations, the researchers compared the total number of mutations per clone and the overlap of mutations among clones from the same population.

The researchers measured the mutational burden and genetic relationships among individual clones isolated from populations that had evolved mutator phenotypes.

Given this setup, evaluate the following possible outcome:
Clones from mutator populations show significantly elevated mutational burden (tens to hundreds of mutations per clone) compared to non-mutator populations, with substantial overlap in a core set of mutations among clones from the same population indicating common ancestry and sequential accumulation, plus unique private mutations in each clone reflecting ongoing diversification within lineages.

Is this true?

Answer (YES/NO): YES